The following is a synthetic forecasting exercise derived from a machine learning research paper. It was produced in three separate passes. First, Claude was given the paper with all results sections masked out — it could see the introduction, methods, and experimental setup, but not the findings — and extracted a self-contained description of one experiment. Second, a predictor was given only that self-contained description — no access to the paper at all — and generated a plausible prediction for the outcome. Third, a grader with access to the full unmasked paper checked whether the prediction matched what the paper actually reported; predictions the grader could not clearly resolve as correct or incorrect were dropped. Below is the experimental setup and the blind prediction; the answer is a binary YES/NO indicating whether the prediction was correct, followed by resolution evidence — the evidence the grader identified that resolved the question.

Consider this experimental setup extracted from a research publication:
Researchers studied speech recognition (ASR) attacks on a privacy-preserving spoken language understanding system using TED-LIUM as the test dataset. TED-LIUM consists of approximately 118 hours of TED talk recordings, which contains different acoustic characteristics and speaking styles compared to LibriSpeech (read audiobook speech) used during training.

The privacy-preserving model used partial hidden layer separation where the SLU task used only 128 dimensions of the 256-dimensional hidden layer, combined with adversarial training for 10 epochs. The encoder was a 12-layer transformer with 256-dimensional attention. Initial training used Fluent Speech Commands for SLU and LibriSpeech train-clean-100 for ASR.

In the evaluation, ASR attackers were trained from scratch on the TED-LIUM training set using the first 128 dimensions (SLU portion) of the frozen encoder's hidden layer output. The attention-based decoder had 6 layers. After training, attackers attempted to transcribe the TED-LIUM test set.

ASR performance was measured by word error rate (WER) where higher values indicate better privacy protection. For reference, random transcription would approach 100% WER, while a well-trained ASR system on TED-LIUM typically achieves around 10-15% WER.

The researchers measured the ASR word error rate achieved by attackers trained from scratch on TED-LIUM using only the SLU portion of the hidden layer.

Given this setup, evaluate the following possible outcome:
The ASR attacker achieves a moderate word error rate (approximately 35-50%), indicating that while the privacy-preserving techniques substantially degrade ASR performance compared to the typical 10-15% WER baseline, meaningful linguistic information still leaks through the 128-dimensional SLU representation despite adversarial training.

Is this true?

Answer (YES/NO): NO